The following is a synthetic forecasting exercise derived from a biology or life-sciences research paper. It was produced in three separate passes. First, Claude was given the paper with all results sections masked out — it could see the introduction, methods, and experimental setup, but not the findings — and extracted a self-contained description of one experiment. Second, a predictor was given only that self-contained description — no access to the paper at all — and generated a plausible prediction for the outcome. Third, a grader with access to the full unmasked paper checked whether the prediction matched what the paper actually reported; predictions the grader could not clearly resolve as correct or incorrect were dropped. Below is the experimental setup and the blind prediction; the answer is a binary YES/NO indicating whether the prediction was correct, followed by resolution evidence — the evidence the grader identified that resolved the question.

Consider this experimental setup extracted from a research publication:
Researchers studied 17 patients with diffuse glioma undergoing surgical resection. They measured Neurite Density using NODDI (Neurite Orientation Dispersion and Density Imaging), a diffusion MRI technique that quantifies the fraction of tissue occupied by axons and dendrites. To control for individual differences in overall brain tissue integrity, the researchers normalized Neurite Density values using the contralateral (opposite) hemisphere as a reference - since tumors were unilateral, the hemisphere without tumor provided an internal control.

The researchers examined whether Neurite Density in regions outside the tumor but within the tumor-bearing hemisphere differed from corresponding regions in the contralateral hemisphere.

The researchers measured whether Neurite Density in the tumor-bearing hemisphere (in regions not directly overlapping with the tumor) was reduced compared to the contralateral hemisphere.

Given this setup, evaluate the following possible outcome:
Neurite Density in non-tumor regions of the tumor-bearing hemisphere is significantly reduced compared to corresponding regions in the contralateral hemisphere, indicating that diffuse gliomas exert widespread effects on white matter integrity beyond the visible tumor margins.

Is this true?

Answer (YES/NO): YES